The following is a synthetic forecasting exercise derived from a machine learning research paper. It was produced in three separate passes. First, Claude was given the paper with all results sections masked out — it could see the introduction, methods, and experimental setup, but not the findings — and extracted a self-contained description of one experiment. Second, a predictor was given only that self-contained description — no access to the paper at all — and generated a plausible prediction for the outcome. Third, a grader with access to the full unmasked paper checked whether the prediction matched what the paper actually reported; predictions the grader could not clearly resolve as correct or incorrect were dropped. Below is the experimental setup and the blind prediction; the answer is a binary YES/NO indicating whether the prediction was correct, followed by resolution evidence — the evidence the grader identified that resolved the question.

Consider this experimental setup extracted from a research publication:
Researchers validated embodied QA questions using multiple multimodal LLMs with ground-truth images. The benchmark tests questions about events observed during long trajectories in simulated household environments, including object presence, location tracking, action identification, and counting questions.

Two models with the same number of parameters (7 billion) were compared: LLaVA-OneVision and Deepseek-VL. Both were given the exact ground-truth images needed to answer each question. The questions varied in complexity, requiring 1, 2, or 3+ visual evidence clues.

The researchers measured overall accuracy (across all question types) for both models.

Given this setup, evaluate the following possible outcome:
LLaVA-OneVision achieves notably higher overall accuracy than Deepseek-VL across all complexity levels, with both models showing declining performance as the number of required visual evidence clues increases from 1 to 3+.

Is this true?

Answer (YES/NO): NO